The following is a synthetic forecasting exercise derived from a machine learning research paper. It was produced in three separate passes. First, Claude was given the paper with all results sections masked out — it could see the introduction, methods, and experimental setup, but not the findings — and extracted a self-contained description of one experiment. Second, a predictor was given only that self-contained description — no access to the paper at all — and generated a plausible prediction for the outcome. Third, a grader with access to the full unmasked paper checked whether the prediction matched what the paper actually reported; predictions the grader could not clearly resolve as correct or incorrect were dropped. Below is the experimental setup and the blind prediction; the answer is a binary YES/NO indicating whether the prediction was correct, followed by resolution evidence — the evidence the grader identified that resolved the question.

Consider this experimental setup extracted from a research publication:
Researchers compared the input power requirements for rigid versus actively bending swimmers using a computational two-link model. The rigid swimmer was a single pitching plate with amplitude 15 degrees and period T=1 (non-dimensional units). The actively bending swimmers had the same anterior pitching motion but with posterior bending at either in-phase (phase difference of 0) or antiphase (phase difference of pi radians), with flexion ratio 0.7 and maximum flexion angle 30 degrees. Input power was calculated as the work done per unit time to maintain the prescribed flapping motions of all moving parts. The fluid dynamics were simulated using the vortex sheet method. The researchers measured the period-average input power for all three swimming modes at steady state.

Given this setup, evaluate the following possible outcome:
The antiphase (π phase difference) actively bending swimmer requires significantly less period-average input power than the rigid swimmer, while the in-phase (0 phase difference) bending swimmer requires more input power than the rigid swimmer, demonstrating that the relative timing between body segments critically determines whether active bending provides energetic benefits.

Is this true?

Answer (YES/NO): NO